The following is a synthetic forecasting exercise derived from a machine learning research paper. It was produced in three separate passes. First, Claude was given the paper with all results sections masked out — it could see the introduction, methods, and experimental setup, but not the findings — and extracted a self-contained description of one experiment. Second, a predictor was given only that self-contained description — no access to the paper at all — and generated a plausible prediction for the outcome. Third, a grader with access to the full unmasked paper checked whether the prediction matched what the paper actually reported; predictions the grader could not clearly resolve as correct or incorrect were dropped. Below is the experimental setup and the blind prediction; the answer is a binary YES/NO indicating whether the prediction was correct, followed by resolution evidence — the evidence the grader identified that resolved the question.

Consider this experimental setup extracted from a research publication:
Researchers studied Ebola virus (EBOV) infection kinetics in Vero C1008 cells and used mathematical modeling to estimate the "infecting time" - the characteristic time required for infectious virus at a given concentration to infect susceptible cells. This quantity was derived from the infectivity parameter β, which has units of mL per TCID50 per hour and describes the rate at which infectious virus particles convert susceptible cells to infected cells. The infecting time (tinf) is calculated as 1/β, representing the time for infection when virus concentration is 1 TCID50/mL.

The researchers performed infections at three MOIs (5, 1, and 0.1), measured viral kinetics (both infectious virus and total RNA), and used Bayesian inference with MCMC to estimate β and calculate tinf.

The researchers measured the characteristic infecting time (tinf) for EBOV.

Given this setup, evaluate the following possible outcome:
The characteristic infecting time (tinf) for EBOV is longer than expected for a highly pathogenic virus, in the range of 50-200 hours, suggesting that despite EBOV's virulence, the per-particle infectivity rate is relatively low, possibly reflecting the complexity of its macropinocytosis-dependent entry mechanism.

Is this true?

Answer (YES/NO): NO